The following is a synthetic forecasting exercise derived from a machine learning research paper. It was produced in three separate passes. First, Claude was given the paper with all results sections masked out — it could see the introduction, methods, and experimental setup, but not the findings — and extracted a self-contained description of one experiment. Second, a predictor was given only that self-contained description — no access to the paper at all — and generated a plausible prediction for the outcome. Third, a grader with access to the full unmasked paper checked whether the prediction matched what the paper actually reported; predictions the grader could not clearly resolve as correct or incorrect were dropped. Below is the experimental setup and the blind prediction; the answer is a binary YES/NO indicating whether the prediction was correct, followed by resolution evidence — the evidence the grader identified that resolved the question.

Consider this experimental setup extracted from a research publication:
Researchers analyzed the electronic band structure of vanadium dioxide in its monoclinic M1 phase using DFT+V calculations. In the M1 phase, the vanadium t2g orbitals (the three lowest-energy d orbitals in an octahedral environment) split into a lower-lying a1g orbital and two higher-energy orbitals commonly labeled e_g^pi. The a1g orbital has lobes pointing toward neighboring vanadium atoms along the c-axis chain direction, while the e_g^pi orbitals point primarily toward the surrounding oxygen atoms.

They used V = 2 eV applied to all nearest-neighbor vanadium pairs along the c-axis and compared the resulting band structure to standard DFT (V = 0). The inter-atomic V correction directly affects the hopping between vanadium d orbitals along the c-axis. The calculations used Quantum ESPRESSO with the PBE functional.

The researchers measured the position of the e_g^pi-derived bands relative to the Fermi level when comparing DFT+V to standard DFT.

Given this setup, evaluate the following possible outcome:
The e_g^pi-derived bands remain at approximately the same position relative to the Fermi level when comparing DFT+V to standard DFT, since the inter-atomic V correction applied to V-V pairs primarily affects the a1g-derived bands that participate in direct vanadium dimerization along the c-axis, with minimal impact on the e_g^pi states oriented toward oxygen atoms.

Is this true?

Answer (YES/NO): YES